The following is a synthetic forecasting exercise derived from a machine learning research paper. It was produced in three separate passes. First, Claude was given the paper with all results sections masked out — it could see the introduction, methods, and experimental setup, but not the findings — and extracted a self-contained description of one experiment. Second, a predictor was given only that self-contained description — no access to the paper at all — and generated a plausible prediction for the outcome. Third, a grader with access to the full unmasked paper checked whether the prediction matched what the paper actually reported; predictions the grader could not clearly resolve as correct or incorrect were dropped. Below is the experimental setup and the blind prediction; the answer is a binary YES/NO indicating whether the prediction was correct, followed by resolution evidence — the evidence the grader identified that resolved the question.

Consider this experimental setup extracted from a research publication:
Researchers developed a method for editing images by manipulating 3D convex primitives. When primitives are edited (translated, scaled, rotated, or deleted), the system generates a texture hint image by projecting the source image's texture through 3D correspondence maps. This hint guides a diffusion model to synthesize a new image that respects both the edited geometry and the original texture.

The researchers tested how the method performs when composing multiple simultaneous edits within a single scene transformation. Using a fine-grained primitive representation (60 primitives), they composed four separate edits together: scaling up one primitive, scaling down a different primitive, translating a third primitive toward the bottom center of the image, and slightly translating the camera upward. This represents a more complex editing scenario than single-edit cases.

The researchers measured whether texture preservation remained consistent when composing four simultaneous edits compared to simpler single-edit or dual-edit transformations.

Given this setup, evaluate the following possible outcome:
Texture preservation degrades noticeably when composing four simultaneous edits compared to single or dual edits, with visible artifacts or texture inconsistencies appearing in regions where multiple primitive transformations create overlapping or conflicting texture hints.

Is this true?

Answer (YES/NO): YES